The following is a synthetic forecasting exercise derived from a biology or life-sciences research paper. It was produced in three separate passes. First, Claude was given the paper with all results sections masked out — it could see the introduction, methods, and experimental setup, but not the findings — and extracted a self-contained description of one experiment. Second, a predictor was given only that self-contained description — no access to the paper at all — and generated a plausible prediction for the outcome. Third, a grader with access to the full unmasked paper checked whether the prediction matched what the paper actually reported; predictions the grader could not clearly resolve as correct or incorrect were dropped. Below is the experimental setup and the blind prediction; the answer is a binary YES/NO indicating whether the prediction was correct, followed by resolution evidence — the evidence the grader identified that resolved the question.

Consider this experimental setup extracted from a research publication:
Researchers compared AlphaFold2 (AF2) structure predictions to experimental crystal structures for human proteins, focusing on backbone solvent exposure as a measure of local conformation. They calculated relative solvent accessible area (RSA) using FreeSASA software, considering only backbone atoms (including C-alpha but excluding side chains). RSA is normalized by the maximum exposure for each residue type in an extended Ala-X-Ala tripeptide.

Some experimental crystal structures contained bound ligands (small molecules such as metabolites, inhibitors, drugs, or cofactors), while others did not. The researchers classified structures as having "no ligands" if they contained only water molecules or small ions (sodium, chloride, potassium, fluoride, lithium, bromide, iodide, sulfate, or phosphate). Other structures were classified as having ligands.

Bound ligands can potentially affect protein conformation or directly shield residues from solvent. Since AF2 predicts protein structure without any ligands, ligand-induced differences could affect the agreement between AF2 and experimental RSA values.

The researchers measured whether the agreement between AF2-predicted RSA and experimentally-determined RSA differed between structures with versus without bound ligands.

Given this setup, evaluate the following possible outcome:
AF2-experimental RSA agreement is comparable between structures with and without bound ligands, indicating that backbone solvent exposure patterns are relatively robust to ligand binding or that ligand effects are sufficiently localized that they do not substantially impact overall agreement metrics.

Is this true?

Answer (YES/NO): YES